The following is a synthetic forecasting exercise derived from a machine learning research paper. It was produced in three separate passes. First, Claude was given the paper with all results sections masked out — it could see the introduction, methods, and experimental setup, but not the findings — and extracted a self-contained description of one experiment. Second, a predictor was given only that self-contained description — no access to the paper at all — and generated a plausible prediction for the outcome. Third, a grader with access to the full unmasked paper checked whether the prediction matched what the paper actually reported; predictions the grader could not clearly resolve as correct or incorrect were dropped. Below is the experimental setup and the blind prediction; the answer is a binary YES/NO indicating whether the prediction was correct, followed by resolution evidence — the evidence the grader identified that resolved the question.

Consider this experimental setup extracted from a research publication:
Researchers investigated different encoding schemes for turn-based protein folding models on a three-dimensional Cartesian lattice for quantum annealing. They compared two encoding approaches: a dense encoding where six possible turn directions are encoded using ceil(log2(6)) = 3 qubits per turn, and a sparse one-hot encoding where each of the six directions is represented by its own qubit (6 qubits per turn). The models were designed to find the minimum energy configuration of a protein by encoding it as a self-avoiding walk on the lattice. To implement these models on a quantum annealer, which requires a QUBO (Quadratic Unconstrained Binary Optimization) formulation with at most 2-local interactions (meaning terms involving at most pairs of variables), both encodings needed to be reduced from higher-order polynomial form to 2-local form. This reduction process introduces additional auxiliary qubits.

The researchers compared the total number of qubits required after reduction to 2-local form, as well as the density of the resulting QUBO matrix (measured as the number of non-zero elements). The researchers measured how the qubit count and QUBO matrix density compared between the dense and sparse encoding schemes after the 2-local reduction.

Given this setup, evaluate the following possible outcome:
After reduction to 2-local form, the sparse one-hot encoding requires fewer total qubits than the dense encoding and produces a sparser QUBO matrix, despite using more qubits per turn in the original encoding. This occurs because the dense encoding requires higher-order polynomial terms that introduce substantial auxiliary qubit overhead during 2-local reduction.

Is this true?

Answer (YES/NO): NO